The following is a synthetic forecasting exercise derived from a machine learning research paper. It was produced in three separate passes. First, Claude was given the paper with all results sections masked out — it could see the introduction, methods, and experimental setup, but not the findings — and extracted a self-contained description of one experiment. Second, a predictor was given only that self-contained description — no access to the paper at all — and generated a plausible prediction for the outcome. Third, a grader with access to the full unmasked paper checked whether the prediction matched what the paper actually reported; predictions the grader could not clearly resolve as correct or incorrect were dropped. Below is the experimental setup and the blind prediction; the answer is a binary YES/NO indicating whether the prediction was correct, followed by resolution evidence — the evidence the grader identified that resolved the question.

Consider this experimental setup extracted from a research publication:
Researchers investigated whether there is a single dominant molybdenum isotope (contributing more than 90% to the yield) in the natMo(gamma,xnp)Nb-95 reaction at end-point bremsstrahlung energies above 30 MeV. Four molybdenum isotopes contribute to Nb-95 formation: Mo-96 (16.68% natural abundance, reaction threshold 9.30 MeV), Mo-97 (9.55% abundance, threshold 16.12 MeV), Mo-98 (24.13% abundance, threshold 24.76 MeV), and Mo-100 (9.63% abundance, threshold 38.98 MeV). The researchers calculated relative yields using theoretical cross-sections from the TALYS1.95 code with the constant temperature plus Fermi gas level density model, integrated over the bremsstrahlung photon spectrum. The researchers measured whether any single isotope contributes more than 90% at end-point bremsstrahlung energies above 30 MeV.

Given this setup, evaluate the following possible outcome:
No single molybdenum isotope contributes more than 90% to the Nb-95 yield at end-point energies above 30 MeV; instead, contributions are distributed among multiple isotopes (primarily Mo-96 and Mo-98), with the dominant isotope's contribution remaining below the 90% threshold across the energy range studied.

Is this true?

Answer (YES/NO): YES